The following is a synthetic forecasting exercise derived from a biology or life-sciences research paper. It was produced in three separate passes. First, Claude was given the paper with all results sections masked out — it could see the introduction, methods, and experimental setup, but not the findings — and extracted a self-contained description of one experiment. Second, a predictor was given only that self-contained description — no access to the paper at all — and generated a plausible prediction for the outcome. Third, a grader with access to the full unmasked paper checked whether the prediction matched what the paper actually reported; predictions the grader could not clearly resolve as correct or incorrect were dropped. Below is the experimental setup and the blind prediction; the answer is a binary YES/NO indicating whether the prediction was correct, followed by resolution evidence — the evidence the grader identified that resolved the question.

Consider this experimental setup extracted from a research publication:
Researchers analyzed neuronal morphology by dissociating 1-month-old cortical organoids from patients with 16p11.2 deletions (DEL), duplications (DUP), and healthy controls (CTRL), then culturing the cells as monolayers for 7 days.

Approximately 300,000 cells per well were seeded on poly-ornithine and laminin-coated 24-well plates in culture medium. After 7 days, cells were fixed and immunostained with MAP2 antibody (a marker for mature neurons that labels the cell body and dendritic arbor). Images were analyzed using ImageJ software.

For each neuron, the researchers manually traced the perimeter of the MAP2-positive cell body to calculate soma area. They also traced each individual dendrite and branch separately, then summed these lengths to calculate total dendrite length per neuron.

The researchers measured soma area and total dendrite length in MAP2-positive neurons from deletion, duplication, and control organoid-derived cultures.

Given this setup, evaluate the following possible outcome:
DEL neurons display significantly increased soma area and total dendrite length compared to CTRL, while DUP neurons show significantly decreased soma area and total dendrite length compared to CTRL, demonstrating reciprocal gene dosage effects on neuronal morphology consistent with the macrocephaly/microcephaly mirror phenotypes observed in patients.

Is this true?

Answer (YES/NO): NO